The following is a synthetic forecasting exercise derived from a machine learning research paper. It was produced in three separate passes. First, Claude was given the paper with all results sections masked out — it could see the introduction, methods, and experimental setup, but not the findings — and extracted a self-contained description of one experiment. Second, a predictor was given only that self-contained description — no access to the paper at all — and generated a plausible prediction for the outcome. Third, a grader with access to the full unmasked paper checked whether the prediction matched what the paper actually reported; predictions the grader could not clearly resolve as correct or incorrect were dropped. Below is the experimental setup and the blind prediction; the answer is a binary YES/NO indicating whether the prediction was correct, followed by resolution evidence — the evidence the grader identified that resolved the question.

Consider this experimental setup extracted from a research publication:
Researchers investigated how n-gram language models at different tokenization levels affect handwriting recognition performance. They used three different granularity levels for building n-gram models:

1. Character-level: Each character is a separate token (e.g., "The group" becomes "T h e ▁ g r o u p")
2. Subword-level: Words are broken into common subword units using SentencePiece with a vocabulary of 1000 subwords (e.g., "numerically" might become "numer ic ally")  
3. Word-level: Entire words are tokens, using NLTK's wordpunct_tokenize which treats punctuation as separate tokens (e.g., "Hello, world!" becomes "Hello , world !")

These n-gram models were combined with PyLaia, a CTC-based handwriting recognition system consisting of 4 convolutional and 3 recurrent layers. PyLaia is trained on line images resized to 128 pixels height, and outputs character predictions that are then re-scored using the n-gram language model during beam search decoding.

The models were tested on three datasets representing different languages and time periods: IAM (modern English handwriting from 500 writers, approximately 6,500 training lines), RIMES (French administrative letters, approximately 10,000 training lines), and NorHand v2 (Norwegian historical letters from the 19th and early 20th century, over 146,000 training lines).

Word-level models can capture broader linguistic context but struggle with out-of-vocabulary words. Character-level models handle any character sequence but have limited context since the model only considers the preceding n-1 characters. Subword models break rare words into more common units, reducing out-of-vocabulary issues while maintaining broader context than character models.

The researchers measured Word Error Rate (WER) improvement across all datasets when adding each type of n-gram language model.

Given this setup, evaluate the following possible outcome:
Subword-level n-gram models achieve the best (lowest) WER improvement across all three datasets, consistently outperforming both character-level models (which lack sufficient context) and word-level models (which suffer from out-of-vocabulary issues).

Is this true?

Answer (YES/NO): NO